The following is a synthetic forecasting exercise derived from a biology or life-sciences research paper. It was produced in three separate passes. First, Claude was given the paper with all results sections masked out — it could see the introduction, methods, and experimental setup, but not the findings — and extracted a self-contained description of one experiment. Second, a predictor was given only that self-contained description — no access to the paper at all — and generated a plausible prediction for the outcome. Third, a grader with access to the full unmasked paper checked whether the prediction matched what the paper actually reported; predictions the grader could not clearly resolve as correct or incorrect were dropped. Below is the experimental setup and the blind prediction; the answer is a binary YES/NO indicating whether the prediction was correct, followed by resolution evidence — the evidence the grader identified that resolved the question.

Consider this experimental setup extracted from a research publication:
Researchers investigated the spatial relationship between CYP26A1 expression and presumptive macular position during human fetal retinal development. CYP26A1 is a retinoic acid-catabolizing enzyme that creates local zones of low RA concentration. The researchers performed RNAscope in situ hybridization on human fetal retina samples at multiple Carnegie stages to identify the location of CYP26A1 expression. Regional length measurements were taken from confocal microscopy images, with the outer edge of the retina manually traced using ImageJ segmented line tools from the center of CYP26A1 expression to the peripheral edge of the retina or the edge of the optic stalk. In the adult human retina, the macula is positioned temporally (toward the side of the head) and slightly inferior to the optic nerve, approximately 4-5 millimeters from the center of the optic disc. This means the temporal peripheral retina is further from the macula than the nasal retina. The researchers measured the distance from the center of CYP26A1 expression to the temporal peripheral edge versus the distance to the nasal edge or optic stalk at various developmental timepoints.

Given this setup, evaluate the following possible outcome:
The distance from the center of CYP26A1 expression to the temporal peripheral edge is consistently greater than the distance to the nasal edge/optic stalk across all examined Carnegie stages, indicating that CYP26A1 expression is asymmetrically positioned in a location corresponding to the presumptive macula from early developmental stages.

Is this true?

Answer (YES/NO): NO